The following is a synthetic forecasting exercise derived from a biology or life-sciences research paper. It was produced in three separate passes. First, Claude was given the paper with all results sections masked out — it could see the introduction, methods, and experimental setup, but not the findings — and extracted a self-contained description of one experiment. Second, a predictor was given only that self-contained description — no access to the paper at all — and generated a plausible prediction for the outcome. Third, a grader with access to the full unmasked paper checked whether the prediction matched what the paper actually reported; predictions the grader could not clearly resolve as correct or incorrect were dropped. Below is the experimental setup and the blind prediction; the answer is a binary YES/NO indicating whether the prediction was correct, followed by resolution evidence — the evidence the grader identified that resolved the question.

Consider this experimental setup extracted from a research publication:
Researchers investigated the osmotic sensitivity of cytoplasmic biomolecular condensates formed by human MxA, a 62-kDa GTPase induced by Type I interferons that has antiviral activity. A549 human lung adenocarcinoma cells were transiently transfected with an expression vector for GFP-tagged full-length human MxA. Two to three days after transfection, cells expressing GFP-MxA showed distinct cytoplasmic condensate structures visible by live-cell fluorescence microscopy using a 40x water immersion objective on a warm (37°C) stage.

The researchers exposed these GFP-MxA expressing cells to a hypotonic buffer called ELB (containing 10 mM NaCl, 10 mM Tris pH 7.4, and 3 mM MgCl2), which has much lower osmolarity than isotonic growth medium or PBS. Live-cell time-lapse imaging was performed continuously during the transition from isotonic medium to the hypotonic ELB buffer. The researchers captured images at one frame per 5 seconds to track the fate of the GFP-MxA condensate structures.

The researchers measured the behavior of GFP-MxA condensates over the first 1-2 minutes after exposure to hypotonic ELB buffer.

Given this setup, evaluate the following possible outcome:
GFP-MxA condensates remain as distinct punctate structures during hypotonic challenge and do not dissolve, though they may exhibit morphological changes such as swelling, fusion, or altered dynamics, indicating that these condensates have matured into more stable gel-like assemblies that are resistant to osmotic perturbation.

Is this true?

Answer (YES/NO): NO